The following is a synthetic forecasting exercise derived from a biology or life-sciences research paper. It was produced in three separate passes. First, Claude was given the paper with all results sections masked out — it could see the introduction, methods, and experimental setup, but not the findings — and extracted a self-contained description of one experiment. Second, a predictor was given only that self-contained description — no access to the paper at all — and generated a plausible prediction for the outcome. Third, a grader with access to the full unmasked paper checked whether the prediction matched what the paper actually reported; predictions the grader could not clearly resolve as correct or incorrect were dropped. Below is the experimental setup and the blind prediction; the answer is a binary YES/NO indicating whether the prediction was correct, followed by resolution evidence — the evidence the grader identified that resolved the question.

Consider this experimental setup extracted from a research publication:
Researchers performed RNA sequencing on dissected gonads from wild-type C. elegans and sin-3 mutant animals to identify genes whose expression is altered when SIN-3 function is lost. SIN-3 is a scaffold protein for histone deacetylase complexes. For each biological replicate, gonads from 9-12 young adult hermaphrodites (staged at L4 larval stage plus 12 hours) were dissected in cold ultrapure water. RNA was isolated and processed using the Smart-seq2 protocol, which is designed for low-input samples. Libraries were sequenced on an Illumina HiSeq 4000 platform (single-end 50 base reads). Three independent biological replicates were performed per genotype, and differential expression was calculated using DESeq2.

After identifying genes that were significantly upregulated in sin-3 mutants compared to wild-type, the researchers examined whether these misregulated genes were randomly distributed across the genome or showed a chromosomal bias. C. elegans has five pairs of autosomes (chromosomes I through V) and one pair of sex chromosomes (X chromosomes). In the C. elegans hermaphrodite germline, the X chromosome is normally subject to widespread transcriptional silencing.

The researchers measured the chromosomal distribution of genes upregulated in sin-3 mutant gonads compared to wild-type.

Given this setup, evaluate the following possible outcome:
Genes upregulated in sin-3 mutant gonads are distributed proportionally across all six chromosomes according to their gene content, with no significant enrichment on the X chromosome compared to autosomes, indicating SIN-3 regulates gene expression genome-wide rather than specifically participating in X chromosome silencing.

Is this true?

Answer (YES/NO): NO